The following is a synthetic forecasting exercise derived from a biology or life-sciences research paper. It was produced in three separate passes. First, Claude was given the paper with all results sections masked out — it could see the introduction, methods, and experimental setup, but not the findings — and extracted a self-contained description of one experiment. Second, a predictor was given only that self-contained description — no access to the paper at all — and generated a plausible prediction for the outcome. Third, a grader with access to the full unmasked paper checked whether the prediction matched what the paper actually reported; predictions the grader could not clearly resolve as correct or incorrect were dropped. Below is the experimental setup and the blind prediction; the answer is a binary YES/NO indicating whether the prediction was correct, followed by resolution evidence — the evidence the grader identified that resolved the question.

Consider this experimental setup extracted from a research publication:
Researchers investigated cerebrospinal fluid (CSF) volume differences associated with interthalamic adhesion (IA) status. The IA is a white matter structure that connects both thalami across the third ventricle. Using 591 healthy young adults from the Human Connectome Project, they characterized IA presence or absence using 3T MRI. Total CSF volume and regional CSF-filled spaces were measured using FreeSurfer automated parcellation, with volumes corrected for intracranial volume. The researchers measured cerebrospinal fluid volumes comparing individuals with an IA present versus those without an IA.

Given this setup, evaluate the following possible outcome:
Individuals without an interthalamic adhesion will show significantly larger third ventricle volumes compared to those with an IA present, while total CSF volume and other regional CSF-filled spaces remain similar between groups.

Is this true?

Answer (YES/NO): NO